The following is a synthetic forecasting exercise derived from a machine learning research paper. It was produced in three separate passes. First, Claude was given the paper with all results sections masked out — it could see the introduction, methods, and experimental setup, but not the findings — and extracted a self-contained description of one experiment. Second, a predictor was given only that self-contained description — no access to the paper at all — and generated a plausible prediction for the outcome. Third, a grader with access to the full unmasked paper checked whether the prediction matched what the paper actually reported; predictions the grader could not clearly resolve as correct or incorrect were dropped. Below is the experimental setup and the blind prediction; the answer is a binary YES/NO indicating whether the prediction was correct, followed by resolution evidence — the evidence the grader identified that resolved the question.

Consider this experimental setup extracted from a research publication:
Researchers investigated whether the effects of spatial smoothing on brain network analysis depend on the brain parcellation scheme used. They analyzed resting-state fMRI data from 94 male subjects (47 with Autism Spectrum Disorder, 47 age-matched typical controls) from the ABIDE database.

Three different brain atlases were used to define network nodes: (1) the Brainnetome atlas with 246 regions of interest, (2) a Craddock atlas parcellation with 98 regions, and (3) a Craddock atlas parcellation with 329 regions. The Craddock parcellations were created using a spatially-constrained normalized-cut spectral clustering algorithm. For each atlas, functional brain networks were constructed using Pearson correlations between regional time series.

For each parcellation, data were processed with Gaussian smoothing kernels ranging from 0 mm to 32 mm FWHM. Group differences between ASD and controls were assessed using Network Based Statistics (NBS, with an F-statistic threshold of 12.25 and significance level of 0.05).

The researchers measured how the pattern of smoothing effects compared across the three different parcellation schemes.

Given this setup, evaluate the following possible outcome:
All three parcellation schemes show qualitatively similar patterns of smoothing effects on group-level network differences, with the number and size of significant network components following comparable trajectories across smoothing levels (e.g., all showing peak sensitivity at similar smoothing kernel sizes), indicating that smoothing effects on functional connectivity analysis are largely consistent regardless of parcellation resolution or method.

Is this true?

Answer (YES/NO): NO